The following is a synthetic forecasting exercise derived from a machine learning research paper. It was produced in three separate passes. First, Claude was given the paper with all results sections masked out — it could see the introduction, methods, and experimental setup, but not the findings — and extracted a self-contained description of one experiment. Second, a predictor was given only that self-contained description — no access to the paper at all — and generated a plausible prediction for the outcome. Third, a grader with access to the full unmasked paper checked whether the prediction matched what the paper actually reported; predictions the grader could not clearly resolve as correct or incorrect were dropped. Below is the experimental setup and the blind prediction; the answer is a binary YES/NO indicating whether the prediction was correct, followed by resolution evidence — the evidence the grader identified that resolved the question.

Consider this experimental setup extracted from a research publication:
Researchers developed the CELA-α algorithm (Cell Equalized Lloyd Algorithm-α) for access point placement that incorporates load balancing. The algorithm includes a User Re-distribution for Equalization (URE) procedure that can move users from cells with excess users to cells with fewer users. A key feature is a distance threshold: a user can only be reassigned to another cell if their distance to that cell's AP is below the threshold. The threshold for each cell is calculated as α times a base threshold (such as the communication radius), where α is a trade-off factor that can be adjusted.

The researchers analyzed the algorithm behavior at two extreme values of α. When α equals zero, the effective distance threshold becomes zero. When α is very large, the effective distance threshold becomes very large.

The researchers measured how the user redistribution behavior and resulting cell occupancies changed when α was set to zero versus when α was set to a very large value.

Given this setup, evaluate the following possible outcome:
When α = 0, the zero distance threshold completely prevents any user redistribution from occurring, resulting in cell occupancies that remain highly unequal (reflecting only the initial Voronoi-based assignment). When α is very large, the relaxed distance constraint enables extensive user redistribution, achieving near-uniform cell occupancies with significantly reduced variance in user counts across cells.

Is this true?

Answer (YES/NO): YES